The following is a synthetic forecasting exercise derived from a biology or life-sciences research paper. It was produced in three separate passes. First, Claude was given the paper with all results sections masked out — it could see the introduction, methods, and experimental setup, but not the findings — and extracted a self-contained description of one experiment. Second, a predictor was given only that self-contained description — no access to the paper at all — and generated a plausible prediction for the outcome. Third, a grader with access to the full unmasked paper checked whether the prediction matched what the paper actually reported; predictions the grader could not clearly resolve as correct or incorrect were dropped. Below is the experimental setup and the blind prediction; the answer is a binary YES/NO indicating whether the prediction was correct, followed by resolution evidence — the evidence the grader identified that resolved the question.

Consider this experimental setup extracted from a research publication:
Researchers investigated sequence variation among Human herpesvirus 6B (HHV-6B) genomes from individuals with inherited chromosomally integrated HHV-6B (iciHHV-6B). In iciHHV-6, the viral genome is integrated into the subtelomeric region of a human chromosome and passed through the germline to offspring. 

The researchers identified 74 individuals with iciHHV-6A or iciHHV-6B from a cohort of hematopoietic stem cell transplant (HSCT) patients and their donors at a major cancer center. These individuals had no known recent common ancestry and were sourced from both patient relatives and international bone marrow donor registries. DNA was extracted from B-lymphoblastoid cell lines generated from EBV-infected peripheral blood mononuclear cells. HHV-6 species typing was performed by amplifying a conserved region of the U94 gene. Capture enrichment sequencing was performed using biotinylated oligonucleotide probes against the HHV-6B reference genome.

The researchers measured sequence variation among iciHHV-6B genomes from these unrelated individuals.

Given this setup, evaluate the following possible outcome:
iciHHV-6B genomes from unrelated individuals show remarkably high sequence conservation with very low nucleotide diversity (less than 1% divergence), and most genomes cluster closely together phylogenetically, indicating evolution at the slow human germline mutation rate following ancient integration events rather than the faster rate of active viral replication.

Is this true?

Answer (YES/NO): YES